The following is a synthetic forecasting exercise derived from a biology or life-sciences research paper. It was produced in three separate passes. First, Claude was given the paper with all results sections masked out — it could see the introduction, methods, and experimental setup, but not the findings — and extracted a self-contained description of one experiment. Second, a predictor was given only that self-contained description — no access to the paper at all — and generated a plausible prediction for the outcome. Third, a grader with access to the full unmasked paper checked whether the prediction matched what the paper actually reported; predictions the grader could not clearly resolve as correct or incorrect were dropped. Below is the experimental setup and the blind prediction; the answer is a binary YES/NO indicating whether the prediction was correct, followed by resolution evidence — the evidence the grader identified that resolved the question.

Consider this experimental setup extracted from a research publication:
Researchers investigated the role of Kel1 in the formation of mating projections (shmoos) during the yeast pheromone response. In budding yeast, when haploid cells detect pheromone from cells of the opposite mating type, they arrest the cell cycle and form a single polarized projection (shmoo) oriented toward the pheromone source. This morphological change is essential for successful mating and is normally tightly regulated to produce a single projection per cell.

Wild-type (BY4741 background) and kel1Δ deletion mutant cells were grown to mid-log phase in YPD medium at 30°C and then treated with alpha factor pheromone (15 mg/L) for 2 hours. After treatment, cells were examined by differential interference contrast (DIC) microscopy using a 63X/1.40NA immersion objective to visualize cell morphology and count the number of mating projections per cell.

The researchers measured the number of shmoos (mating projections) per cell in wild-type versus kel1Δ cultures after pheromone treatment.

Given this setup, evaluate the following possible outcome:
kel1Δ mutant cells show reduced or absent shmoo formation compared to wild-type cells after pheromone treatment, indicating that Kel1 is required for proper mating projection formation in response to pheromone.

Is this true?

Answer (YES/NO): NO